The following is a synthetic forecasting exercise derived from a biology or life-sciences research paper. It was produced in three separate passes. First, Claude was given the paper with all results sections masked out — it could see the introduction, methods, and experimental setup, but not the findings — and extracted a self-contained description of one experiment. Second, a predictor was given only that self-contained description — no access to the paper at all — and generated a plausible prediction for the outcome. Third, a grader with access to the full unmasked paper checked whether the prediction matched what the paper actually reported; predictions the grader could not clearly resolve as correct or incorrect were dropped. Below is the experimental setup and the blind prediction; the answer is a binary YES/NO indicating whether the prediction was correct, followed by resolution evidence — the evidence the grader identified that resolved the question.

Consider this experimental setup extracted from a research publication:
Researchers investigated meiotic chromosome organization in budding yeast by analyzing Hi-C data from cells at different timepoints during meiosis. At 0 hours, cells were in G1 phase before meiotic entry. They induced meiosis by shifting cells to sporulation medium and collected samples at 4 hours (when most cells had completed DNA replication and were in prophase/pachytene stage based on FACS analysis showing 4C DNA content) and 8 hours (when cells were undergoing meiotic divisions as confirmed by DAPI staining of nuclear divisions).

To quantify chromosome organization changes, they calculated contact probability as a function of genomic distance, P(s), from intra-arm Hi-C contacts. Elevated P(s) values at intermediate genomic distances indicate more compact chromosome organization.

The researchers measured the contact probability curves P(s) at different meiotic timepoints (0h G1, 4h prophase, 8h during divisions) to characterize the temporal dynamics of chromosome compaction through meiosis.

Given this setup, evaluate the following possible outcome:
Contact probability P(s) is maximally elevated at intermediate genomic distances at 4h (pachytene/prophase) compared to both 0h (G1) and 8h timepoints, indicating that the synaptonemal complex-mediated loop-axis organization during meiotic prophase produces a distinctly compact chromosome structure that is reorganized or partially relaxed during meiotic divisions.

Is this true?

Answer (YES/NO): YES